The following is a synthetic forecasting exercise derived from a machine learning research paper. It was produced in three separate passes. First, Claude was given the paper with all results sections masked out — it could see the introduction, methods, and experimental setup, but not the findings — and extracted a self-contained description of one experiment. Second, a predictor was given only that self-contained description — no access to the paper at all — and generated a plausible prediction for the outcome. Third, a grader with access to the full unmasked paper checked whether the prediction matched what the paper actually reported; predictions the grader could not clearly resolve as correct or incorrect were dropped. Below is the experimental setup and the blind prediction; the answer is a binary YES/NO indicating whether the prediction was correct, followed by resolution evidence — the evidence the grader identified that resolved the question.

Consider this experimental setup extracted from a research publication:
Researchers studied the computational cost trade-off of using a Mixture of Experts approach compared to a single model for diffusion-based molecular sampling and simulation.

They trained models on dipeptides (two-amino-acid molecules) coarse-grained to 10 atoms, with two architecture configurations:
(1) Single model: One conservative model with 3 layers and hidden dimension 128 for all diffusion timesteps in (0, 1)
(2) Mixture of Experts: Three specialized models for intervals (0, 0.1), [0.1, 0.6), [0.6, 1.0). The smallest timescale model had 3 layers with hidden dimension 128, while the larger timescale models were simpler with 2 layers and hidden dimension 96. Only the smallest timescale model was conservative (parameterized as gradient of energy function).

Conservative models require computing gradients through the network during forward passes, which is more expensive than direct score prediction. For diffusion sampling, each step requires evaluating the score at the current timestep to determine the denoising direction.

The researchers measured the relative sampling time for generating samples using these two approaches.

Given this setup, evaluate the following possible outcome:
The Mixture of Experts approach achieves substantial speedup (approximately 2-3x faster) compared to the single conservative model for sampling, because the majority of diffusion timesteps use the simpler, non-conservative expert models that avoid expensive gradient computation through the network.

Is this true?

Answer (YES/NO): YES